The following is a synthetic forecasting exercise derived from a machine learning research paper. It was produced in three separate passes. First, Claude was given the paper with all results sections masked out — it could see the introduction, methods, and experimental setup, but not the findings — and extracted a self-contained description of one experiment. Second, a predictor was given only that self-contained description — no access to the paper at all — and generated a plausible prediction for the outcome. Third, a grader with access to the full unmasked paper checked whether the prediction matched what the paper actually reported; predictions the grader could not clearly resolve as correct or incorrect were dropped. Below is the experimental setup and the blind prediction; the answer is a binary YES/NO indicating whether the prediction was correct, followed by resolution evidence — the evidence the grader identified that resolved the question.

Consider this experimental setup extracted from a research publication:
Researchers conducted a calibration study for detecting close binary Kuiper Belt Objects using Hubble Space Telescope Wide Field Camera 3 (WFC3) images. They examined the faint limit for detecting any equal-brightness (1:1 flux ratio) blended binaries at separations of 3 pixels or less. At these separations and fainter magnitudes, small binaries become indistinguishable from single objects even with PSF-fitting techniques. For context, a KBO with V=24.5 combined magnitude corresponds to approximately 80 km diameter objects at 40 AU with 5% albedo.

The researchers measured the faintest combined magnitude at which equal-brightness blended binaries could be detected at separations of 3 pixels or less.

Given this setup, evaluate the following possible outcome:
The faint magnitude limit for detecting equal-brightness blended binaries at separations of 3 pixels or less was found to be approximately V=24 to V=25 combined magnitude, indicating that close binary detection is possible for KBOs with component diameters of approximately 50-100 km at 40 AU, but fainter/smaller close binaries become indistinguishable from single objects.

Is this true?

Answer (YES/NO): YES